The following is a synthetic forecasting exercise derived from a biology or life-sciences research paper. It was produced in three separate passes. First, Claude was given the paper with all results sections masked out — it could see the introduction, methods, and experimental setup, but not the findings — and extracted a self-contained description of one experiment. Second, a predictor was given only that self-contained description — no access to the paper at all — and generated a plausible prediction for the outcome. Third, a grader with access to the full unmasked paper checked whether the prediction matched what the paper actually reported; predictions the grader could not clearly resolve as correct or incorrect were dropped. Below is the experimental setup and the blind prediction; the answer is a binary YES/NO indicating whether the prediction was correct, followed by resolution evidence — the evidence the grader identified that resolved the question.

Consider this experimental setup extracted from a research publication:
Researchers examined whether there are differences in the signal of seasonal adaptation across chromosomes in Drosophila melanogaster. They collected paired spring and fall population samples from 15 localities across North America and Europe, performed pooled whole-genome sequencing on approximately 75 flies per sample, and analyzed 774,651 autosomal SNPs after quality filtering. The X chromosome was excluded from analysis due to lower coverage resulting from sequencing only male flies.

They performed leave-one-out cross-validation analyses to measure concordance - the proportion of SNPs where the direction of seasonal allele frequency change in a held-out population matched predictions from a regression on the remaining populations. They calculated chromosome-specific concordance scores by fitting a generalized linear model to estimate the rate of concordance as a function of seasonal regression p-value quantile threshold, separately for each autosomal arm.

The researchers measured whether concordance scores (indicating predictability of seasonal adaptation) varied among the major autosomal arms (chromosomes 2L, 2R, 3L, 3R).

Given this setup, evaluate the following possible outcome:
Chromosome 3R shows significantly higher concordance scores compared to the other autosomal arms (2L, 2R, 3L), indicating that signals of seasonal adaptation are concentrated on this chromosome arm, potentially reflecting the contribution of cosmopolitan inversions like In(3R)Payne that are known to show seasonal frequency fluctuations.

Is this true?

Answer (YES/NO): NO